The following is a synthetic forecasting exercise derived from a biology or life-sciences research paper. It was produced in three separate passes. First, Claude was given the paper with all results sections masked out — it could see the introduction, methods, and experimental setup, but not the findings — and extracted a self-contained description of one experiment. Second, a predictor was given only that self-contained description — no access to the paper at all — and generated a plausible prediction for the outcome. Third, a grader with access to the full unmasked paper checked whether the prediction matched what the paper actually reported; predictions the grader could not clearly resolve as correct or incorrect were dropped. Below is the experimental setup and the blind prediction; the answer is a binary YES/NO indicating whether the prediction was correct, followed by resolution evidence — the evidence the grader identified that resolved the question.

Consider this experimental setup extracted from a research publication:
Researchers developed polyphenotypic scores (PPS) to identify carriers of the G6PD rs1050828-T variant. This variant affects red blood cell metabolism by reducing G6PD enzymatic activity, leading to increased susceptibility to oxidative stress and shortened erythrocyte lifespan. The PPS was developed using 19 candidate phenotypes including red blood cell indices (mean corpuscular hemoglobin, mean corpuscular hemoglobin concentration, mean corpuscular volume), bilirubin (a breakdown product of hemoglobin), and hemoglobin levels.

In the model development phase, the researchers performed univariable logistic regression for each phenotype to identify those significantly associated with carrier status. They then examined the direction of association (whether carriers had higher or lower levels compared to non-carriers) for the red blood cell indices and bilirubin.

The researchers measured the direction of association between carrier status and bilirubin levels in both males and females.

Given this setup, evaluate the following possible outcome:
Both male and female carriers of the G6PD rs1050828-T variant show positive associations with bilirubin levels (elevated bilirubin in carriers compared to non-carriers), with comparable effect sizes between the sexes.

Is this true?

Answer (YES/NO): YES